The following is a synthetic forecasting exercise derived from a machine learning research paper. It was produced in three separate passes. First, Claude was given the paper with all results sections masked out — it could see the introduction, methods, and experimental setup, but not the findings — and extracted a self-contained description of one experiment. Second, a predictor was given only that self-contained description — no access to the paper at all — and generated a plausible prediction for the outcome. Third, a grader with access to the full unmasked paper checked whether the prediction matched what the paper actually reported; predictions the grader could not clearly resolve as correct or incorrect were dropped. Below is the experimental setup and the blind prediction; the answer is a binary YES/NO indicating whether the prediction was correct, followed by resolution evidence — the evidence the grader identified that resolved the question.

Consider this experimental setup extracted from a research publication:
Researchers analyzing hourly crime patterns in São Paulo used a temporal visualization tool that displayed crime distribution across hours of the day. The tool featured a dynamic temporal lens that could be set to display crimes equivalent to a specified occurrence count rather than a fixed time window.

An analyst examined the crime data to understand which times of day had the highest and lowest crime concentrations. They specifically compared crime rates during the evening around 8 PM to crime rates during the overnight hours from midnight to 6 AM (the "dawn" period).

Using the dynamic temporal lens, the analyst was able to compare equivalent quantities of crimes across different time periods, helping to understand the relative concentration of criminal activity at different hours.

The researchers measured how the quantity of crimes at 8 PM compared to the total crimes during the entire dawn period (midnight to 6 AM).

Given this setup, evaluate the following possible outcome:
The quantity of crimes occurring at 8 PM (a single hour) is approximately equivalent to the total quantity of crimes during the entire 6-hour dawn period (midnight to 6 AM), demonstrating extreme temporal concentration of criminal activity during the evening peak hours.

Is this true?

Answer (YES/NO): YES